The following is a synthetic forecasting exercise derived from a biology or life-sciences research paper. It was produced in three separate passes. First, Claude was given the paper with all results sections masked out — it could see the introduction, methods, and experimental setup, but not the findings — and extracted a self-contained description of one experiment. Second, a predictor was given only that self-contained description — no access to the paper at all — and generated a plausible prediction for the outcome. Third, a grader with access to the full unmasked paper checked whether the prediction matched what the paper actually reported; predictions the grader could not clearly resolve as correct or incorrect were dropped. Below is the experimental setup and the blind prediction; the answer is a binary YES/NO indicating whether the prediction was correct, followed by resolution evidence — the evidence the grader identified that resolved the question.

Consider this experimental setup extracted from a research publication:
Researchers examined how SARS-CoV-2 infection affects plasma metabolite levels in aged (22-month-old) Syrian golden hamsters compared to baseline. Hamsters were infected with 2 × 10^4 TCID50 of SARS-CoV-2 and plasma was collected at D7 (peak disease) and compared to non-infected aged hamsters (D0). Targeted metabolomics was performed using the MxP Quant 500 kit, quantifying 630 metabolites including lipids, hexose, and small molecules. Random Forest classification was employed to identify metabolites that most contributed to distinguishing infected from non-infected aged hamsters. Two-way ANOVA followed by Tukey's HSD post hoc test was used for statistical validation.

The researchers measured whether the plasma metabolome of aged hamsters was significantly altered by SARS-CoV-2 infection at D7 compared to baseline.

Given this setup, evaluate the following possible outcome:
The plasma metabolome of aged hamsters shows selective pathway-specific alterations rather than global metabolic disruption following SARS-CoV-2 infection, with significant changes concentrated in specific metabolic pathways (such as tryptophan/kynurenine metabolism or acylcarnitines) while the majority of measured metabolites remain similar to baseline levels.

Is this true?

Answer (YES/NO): YES